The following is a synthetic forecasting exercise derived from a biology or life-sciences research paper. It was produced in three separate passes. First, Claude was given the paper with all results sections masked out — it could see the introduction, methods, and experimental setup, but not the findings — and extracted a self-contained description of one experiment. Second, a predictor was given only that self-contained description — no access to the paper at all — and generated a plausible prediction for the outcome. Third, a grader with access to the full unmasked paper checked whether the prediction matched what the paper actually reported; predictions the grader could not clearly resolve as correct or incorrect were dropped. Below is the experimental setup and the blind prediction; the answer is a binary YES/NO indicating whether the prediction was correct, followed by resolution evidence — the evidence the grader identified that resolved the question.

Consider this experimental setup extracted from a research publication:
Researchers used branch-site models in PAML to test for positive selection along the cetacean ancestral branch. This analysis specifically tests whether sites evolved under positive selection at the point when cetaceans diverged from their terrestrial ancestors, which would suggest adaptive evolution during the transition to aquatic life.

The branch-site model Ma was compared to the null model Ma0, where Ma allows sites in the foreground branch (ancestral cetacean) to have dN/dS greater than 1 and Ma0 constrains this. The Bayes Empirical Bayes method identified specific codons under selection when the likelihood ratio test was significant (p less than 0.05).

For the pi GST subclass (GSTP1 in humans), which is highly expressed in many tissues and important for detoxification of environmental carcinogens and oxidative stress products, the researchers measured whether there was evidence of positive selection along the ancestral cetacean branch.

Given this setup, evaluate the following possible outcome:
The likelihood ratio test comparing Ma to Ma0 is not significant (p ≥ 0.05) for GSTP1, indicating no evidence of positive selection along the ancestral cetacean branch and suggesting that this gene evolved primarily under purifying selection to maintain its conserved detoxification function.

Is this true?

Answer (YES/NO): YES